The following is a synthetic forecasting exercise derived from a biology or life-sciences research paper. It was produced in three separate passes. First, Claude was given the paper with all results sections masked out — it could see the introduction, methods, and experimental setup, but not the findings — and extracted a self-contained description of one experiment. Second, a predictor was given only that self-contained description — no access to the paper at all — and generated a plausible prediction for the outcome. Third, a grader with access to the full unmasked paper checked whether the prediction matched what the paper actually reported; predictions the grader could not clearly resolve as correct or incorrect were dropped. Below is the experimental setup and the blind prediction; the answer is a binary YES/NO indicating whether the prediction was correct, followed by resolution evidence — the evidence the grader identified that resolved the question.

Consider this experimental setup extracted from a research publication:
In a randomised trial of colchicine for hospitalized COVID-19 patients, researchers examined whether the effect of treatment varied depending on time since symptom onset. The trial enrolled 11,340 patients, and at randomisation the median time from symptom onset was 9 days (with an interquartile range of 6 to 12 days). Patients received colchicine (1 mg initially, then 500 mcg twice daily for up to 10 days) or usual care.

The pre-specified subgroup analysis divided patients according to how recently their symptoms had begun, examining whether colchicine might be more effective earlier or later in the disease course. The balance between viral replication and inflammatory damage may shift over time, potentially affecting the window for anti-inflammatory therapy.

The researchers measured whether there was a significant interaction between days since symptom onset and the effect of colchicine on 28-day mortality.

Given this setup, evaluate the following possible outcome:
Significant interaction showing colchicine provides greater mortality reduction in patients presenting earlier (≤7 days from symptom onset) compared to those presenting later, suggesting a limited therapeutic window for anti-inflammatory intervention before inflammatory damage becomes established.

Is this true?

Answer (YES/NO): NO